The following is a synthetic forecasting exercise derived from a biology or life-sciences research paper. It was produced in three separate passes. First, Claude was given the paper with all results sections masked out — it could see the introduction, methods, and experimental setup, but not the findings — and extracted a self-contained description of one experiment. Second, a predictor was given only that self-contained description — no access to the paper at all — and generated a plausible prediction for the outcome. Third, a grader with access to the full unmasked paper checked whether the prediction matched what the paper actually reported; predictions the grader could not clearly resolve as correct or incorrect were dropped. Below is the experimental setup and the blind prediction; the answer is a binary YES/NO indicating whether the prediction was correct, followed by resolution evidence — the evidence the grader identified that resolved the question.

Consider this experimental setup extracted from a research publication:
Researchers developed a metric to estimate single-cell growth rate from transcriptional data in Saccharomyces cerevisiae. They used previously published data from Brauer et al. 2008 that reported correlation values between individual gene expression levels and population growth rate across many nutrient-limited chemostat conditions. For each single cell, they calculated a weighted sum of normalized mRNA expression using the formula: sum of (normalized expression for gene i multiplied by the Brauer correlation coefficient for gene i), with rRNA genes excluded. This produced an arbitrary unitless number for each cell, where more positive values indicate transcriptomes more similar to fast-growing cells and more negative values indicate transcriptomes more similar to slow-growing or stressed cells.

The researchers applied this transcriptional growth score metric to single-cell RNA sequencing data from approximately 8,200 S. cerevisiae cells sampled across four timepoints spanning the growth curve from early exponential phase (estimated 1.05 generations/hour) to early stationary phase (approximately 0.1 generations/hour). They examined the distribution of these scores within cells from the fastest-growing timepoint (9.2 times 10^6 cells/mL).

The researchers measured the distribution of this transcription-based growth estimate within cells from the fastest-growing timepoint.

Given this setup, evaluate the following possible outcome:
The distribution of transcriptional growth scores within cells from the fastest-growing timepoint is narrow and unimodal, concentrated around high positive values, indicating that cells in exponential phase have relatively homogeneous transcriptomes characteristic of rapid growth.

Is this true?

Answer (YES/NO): NO